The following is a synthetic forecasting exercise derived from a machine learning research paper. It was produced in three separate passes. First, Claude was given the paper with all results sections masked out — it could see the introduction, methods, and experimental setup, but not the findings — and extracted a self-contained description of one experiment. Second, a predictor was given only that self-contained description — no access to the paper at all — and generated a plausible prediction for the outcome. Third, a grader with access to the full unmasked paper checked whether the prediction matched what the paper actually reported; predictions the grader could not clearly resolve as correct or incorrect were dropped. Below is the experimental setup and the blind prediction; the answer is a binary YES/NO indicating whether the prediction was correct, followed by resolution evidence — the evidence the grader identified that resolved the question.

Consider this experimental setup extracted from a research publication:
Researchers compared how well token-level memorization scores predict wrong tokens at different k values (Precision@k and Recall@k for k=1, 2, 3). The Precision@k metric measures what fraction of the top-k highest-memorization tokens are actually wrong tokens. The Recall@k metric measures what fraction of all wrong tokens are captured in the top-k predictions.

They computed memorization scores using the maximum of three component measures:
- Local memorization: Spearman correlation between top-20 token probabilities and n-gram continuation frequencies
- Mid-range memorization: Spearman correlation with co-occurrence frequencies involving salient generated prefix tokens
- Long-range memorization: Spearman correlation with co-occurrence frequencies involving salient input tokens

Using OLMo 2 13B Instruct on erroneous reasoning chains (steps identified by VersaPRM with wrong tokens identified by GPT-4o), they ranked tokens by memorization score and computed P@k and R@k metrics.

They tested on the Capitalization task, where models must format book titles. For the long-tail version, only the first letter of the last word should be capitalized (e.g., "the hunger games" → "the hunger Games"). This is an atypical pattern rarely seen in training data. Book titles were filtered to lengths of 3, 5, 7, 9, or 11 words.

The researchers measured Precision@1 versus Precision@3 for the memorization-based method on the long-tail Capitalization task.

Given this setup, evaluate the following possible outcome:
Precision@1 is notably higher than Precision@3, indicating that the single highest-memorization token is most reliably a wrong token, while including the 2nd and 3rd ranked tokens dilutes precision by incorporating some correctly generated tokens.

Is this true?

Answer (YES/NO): NO